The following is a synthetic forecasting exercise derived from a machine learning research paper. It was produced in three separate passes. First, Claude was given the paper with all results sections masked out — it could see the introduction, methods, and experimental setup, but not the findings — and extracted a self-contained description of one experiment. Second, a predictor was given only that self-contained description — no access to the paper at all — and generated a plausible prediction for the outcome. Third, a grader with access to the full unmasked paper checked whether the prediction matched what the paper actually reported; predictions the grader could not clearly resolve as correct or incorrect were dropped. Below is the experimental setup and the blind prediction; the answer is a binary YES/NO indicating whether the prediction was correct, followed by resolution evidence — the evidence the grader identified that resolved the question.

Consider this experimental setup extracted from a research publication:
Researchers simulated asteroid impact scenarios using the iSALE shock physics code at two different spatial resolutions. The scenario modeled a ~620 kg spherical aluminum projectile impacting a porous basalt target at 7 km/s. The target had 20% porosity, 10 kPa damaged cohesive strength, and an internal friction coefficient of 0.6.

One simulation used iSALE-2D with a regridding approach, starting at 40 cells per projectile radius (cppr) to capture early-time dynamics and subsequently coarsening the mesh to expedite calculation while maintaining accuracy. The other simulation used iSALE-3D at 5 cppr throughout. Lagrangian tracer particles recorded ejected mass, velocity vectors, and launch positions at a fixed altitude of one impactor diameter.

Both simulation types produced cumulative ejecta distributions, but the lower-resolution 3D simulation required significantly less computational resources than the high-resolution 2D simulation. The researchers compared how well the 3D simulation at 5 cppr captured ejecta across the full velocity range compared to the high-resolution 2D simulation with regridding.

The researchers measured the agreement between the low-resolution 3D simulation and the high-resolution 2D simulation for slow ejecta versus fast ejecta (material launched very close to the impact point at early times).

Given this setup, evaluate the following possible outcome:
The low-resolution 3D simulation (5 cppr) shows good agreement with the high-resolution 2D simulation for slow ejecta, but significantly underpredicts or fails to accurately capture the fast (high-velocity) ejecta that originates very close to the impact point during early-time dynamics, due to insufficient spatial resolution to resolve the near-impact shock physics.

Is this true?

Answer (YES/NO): YES